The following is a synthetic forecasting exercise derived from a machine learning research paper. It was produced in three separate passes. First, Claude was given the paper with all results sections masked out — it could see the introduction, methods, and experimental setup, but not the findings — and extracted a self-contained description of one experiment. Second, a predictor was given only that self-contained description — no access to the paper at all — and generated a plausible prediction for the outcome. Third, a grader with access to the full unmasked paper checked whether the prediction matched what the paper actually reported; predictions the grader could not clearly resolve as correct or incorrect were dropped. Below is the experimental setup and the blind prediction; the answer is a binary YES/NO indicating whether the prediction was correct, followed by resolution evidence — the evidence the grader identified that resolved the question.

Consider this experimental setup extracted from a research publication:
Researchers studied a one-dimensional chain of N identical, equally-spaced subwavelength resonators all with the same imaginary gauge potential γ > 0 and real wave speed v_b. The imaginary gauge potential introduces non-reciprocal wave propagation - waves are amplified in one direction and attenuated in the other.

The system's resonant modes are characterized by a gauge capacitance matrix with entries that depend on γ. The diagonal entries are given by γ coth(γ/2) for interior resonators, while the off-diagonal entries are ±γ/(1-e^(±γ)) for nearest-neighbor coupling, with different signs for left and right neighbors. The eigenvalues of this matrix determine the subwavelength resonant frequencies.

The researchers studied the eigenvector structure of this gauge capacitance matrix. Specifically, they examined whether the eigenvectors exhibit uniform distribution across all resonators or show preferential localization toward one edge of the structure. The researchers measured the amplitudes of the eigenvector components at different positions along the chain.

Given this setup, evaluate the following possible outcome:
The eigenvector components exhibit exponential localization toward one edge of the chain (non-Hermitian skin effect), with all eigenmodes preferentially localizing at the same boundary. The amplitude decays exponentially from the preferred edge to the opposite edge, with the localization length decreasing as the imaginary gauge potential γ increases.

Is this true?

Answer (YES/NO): YES